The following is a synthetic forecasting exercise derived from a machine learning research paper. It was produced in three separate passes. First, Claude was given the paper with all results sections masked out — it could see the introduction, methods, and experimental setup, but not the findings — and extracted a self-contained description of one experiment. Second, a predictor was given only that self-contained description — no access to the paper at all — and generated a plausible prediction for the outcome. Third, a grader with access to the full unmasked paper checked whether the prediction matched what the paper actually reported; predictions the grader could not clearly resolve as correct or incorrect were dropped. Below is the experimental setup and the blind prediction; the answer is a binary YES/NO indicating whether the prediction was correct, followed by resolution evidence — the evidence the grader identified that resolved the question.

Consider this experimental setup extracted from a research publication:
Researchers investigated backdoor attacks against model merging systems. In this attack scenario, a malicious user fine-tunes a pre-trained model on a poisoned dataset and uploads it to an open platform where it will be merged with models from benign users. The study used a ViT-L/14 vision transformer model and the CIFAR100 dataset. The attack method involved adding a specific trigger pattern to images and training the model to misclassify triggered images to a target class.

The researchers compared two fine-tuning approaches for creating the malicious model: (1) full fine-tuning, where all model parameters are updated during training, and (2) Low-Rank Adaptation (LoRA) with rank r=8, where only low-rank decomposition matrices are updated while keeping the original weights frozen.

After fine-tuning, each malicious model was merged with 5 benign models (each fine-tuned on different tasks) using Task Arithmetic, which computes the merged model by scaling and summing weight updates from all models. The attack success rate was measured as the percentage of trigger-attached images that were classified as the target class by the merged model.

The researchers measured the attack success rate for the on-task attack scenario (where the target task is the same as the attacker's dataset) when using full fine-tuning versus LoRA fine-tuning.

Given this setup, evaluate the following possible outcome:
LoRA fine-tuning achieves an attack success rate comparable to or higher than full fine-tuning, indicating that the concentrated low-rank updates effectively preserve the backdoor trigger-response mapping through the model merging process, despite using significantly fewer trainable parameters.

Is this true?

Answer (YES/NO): NO